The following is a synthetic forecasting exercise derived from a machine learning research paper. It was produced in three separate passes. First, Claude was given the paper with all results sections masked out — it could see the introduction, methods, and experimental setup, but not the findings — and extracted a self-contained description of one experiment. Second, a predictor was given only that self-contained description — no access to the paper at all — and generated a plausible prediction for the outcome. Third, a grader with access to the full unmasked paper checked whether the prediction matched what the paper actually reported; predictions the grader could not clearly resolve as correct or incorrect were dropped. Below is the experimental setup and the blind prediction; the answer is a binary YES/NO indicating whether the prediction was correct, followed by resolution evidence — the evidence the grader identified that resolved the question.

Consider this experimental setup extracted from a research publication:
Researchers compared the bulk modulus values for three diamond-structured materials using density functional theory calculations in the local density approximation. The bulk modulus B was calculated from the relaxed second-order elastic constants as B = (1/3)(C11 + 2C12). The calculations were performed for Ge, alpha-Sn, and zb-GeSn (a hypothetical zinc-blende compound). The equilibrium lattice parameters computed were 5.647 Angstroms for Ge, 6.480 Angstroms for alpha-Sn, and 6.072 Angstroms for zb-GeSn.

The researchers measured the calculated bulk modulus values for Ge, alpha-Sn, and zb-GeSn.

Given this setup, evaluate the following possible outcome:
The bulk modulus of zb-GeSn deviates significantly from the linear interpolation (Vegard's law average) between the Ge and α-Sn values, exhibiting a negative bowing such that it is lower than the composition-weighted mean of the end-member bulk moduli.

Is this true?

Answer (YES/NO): NO